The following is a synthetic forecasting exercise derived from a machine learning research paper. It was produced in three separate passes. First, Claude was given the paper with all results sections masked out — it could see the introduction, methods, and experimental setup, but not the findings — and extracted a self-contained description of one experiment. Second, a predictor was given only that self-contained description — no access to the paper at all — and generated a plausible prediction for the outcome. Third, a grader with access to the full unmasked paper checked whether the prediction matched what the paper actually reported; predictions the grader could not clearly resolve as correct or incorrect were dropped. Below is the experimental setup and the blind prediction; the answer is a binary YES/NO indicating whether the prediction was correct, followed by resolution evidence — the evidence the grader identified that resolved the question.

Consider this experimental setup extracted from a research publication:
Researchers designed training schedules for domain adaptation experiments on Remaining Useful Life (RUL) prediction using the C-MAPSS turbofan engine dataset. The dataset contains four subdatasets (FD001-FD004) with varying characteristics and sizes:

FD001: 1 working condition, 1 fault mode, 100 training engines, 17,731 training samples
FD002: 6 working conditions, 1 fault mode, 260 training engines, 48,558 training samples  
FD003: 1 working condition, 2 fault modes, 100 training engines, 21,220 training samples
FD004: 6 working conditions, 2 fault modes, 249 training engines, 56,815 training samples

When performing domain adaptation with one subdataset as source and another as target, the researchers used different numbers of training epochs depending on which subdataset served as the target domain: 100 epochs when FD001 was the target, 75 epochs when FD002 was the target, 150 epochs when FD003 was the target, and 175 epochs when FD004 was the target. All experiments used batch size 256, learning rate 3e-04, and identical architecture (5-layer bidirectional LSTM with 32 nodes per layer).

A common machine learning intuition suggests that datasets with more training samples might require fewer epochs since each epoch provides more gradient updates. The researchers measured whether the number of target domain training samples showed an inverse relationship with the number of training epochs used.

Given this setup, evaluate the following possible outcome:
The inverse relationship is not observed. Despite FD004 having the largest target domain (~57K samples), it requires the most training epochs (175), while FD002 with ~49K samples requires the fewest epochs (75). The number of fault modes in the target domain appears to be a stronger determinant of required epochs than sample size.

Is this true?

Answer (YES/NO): YES